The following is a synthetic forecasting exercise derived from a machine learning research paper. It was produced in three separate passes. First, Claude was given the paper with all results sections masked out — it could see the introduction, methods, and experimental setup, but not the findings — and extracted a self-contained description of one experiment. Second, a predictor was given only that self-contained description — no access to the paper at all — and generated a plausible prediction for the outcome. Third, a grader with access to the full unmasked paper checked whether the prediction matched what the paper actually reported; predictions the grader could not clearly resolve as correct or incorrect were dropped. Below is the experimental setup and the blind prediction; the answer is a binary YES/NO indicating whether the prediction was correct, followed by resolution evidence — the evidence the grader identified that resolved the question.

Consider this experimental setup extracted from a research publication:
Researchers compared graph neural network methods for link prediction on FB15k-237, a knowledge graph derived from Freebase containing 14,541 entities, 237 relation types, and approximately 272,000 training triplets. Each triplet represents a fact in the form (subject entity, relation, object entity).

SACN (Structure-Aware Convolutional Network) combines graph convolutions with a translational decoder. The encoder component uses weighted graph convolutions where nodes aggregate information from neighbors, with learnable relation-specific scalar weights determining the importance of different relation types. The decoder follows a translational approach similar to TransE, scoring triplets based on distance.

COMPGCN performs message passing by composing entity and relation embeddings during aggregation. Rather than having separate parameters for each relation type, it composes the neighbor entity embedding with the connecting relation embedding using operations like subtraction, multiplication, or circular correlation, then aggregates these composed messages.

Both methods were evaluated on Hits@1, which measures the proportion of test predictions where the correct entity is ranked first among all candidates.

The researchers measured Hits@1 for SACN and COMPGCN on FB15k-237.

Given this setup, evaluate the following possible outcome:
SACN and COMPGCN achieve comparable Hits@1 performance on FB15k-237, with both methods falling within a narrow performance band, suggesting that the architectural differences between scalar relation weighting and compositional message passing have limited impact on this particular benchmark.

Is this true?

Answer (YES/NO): YES